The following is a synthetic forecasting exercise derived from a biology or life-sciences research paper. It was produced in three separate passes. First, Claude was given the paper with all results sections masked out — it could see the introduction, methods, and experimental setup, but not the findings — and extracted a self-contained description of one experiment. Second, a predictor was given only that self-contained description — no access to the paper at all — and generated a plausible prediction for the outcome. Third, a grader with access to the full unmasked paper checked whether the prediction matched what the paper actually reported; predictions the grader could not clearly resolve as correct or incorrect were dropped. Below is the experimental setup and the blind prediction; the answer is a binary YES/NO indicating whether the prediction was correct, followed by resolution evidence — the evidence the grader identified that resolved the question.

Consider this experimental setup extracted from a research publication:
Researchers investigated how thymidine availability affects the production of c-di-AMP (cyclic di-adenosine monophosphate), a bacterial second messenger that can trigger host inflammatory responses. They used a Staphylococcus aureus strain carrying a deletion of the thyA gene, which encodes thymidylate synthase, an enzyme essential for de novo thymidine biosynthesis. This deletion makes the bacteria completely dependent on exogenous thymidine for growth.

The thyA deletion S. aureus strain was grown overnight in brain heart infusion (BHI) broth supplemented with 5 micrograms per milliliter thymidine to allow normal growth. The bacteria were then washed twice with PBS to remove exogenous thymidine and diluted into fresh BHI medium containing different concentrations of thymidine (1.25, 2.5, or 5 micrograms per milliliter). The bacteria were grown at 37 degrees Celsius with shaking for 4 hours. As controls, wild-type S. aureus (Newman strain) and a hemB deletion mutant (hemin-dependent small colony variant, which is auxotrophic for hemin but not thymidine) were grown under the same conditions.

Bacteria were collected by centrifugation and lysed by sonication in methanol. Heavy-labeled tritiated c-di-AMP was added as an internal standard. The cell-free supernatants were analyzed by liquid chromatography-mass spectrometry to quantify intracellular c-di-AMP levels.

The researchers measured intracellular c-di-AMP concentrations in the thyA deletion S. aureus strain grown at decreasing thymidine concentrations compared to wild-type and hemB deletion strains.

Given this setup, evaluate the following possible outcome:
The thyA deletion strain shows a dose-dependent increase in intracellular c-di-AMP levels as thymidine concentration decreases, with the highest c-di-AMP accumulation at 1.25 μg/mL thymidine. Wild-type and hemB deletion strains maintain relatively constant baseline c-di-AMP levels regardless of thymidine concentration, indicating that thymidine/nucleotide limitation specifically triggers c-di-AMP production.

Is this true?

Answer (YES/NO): YES